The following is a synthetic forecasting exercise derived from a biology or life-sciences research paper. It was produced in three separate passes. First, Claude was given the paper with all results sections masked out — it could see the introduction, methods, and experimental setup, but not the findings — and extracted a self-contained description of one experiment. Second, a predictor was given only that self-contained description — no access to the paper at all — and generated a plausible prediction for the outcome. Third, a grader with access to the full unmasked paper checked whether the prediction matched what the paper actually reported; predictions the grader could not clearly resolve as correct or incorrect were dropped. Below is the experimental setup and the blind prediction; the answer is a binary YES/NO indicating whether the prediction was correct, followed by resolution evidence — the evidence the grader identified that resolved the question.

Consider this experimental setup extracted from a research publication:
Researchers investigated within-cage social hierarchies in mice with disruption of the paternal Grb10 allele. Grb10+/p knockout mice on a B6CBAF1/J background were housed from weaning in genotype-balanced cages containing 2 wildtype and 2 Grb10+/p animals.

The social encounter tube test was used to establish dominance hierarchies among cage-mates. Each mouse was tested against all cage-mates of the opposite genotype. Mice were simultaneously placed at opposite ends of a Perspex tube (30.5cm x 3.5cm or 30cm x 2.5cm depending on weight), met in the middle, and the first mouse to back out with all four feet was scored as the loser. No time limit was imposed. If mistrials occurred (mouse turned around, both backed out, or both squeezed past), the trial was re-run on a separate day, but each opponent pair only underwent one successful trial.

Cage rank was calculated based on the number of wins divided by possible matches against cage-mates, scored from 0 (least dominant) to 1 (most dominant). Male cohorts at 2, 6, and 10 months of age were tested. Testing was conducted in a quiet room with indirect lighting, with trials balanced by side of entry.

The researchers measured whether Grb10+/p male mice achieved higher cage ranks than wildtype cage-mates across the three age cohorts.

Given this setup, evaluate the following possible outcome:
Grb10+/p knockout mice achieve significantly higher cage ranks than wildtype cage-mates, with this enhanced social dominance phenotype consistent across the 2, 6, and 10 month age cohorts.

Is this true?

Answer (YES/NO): NO